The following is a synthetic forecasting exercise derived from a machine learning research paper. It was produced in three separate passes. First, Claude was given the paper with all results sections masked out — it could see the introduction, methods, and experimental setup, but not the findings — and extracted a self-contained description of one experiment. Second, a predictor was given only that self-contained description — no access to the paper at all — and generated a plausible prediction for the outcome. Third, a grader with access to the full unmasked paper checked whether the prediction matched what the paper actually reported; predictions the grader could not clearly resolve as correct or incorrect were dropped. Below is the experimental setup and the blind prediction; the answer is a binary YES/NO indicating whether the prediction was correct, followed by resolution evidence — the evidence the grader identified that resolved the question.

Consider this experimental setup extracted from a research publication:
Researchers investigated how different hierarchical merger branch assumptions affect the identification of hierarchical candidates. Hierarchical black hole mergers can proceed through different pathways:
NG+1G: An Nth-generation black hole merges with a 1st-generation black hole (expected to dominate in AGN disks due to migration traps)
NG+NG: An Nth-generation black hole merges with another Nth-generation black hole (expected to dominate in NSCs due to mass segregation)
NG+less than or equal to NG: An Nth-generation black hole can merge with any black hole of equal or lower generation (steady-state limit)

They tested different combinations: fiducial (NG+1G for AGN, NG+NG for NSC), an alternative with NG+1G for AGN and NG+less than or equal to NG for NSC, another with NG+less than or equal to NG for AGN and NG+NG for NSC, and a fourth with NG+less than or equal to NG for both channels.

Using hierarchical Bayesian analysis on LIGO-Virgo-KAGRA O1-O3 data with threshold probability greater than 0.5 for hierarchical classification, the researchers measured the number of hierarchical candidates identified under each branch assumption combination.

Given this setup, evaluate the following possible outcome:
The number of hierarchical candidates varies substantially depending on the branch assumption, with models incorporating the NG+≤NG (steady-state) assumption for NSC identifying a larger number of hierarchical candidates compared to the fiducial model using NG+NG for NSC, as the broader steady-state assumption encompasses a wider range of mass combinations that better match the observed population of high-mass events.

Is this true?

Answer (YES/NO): NO